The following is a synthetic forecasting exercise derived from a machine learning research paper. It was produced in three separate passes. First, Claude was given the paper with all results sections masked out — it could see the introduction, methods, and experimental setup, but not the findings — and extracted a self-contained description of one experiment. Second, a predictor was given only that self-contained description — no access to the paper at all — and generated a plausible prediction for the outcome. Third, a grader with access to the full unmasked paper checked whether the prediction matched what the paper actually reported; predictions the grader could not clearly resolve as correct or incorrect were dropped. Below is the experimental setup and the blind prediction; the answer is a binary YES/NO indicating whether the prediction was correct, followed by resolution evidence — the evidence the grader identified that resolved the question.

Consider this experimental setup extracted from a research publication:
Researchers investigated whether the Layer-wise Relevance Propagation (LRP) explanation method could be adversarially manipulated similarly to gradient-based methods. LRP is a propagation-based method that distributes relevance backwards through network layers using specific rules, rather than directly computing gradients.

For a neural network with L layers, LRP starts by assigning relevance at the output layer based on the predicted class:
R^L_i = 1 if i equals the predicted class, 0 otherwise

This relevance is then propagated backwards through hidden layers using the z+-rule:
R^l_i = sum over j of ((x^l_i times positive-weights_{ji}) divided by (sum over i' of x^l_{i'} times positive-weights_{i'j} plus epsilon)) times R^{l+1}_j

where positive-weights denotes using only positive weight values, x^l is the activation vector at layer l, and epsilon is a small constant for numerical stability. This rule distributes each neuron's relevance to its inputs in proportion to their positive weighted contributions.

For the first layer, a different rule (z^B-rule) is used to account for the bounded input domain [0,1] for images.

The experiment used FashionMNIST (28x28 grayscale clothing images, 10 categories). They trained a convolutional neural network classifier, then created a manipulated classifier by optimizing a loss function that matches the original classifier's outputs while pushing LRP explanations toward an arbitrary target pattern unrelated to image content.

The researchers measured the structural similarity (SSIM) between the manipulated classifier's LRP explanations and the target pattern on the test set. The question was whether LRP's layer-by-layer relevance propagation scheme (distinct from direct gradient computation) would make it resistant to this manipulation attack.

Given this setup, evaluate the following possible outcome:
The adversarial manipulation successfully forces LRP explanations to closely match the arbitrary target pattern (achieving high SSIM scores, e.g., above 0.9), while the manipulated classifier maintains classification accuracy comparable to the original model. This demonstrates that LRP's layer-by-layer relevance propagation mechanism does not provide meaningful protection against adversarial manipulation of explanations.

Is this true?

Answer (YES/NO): NO